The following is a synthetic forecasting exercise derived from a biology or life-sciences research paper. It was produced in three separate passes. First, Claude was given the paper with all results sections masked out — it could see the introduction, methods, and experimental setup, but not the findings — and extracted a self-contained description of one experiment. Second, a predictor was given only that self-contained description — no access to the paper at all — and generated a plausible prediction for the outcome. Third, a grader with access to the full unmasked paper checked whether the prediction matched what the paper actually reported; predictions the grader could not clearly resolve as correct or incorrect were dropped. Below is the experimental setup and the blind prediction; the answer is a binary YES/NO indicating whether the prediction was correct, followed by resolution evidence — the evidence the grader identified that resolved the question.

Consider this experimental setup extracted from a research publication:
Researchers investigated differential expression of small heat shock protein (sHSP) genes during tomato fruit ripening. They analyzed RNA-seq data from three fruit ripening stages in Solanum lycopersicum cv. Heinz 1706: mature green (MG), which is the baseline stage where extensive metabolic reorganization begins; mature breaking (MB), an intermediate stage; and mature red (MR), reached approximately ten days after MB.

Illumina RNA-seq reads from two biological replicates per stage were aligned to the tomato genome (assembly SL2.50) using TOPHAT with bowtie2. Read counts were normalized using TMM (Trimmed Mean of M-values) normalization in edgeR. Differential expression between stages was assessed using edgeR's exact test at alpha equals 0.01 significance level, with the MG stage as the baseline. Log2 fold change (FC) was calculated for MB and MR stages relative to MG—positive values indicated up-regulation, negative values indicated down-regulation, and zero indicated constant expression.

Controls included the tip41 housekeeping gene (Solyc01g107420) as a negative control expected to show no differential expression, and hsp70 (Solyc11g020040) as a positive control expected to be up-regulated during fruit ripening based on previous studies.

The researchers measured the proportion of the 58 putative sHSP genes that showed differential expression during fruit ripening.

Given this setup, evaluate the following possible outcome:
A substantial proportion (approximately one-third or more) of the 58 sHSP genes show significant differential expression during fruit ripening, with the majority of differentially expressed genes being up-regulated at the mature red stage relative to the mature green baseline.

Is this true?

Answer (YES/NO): YES